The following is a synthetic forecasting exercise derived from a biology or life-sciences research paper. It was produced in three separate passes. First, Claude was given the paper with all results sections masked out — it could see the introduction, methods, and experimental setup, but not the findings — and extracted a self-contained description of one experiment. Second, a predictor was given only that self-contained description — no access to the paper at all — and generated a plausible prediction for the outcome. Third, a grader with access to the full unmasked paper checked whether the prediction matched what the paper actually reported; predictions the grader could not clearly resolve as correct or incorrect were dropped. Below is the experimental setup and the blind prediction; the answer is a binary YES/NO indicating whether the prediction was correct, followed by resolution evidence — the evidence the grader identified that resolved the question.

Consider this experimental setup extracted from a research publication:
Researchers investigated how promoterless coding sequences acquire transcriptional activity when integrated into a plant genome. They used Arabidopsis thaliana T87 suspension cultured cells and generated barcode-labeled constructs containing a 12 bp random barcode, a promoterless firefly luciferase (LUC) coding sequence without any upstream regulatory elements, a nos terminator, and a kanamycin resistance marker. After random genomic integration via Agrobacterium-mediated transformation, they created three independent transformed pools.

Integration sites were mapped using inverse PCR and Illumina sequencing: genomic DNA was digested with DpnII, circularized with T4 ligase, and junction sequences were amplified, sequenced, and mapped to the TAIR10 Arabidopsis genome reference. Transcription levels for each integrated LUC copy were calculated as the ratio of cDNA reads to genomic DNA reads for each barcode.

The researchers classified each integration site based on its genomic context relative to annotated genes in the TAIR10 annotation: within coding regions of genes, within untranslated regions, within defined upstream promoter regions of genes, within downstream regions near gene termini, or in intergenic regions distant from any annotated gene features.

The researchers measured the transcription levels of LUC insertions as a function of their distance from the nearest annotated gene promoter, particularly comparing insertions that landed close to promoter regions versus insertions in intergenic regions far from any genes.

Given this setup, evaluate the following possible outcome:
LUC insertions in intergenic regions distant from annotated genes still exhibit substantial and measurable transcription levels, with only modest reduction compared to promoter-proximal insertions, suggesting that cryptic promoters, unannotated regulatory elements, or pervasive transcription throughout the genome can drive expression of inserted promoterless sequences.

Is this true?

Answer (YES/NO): NO